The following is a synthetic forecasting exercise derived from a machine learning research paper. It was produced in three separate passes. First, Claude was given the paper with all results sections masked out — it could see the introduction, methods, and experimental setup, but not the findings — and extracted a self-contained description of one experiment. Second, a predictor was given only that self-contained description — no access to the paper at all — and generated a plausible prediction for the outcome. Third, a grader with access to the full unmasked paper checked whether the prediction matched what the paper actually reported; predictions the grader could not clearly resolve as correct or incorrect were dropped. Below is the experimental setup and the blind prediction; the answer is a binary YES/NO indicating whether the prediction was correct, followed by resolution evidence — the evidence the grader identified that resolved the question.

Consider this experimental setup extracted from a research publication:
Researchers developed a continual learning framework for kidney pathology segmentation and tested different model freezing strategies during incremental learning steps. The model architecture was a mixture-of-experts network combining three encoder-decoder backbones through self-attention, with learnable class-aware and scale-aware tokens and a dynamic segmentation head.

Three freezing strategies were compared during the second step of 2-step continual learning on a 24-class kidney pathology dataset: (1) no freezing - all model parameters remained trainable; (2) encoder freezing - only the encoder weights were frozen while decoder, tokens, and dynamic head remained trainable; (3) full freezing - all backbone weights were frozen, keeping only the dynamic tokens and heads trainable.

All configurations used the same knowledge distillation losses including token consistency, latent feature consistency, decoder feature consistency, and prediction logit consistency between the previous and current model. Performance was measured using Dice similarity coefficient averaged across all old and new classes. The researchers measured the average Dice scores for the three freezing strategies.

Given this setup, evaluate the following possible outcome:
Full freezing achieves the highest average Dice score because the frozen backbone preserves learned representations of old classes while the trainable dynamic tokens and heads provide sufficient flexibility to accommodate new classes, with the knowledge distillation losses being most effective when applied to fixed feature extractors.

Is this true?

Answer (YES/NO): NO